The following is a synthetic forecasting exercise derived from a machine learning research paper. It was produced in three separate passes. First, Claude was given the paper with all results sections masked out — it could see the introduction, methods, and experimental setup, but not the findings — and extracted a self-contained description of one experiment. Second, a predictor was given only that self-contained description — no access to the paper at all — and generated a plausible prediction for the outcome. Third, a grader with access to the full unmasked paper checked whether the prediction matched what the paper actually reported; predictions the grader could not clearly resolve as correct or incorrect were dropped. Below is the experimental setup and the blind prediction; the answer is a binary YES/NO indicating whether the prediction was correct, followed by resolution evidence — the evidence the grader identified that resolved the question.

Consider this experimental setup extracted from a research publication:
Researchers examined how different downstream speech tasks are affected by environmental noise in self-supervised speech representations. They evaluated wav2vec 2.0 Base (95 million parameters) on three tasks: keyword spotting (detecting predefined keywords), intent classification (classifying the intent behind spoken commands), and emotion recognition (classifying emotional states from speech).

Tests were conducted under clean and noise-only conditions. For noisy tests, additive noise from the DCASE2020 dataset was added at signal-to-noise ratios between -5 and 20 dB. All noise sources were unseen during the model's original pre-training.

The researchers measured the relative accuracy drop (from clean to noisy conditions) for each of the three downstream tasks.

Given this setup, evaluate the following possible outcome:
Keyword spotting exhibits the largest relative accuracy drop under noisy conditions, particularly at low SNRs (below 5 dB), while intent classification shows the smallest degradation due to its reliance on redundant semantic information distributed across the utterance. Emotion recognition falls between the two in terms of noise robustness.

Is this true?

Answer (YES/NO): NO